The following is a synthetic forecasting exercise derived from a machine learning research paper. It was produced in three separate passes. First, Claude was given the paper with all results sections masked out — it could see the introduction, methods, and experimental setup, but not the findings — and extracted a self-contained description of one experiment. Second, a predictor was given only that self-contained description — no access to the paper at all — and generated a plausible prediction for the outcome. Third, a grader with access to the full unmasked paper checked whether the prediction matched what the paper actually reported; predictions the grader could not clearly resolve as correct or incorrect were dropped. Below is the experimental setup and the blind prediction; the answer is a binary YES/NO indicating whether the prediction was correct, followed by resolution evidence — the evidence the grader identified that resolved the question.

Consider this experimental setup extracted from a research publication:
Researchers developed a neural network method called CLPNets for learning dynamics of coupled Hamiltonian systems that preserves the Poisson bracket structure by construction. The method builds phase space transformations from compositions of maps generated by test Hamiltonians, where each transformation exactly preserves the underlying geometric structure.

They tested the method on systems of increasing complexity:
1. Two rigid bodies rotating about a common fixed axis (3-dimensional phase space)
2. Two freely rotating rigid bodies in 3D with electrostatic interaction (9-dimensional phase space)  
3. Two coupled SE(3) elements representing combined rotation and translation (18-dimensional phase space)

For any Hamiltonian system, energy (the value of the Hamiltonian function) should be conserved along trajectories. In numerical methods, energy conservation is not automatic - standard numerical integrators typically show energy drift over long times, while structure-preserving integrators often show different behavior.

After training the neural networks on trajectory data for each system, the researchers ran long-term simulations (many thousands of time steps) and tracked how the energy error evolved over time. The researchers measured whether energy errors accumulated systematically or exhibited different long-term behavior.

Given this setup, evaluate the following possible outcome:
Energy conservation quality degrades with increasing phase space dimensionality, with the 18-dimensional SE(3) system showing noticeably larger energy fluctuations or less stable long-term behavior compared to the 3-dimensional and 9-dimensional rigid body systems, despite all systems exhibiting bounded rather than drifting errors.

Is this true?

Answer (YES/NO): NO